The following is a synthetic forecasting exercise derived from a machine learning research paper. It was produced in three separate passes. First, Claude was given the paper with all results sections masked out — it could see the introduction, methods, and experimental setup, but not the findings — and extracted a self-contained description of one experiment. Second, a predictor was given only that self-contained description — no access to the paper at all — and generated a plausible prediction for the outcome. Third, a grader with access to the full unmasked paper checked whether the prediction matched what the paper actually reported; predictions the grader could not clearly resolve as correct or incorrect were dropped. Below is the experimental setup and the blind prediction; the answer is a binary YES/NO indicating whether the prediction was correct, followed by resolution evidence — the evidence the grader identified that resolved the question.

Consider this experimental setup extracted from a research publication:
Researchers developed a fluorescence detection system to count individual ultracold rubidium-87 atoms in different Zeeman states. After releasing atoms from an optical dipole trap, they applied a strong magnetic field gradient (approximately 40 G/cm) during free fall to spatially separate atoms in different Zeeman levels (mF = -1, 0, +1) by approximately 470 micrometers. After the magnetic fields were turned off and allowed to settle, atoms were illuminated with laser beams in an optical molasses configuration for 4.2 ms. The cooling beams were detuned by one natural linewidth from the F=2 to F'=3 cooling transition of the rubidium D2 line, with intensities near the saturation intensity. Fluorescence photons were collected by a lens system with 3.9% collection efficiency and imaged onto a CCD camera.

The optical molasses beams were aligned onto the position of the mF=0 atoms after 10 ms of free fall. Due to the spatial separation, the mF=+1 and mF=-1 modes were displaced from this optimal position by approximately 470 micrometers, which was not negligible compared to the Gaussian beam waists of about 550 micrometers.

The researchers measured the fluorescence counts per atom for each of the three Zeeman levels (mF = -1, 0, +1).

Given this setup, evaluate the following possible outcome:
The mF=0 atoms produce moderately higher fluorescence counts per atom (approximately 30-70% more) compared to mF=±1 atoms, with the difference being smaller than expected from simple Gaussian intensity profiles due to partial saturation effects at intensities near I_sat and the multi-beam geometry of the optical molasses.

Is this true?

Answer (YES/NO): NO